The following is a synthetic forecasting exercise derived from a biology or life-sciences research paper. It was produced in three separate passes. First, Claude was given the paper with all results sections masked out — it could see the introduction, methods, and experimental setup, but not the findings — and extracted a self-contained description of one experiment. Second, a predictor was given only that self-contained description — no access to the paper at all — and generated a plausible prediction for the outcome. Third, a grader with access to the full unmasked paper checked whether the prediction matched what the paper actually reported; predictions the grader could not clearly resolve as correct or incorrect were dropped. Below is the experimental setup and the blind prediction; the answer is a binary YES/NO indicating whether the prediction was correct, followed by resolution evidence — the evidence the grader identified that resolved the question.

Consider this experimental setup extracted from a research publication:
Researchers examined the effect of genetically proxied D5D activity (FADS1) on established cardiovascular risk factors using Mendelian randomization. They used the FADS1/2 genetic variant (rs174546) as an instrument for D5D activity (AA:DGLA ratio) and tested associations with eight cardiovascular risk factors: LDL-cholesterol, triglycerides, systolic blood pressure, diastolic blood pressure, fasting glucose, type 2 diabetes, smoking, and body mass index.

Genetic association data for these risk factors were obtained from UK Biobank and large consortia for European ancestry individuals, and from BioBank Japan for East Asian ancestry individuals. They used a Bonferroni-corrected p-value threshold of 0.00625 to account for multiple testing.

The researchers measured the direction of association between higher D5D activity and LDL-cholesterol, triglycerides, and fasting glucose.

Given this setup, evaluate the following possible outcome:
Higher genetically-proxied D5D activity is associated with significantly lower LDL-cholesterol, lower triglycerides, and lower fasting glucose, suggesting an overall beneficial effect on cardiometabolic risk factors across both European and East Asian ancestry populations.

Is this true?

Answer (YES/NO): NO